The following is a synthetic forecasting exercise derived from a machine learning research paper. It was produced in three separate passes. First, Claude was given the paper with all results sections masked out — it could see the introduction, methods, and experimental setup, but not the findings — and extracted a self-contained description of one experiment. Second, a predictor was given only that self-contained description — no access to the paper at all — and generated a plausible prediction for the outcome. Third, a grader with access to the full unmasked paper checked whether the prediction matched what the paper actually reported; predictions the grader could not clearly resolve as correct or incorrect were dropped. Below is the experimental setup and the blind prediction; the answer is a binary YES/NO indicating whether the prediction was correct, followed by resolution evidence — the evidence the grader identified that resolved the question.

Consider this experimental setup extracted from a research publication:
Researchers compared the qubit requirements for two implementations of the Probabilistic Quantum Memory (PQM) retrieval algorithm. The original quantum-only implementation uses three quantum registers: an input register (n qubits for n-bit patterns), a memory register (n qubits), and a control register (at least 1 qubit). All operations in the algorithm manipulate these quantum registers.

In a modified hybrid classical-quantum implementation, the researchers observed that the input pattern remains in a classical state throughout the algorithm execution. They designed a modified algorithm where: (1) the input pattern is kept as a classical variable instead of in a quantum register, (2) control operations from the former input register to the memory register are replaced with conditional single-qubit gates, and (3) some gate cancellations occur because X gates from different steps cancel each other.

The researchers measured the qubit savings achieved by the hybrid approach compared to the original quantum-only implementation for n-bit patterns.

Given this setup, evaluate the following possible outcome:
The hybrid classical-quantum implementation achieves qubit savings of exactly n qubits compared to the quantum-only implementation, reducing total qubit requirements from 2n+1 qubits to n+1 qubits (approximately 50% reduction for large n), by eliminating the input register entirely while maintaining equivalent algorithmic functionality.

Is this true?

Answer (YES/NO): YES